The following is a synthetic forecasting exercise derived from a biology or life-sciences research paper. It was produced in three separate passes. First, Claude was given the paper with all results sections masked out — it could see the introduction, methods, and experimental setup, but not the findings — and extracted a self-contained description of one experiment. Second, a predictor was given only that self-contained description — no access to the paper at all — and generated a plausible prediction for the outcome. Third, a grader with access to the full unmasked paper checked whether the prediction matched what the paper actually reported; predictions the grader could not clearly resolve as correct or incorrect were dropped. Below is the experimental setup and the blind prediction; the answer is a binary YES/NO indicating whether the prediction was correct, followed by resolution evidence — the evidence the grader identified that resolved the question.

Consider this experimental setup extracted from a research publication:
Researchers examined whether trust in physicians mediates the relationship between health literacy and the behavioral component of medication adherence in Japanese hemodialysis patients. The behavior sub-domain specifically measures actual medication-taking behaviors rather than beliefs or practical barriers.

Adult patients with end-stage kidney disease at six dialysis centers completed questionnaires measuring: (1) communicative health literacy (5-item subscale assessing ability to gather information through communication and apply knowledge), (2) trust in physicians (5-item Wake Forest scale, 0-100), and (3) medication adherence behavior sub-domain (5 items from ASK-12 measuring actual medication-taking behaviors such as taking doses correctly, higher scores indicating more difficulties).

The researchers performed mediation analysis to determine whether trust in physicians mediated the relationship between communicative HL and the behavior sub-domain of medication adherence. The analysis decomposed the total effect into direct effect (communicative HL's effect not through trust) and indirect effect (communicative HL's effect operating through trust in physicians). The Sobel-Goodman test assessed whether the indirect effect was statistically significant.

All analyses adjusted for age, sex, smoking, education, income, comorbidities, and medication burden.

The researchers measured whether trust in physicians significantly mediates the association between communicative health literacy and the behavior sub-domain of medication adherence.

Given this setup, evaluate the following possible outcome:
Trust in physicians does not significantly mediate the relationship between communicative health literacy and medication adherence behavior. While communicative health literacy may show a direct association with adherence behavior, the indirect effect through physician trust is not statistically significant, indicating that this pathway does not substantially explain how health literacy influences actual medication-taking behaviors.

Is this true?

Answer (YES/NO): YES